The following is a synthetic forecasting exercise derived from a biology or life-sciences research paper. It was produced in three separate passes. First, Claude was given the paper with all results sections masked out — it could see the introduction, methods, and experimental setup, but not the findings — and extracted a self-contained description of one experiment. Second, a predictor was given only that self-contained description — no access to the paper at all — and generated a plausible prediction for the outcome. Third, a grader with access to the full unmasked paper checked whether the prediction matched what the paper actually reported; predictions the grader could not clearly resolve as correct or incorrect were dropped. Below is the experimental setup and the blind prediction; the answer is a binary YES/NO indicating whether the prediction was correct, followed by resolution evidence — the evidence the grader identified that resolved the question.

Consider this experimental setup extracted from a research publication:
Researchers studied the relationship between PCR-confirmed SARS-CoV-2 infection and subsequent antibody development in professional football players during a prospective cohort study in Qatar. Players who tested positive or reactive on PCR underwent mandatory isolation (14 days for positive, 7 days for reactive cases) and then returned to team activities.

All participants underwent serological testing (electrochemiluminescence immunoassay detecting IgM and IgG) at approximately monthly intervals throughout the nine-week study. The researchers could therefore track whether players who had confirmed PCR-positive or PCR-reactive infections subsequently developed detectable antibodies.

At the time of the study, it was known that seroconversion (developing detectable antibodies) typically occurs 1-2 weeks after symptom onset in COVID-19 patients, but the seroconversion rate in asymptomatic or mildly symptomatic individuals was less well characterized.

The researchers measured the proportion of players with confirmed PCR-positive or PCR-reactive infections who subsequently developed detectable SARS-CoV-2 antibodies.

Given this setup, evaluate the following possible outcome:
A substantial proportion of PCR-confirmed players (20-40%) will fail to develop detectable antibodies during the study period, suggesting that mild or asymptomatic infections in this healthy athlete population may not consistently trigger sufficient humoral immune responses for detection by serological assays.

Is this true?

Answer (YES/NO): NO